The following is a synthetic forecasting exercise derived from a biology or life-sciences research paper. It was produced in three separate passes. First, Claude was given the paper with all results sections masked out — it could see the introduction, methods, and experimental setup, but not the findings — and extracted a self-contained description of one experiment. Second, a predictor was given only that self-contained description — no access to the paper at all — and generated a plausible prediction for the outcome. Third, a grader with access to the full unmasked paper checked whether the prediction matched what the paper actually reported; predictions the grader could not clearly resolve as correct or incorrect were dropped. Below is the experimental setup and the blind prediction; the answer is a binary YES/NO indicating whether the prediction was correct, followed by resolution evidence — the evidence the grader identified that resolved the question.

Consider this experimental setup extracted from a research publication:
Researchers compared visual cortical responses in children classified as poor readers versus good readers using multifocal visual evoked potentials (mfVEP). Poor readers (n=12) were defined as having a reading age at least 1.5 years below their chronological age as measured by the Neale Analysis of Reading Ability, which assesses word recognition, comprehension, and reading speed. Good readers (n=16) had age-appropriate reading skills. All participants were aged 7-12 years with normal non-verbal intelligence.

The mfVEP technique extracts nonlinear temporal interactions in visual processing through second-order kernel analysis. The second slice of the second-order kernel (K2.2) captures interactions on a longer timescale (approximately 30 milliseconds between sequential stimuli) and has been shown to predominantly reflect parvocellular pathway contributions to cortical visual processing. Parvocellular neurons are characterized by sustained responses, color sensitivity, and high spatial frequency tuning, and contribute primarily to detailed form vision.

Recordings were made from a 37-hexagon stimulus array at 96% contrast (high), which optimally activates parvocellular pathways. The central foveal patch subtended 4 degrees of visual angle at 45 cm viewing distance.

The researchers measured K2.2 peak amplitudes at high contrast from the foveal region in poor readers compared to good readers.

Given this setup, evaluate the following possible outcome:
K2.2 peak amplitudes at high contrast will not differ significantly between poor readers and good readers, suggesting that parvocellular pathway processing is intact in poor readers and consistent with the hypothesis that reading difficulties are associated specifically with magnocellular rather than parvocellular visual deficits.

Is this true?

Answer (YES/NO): YES